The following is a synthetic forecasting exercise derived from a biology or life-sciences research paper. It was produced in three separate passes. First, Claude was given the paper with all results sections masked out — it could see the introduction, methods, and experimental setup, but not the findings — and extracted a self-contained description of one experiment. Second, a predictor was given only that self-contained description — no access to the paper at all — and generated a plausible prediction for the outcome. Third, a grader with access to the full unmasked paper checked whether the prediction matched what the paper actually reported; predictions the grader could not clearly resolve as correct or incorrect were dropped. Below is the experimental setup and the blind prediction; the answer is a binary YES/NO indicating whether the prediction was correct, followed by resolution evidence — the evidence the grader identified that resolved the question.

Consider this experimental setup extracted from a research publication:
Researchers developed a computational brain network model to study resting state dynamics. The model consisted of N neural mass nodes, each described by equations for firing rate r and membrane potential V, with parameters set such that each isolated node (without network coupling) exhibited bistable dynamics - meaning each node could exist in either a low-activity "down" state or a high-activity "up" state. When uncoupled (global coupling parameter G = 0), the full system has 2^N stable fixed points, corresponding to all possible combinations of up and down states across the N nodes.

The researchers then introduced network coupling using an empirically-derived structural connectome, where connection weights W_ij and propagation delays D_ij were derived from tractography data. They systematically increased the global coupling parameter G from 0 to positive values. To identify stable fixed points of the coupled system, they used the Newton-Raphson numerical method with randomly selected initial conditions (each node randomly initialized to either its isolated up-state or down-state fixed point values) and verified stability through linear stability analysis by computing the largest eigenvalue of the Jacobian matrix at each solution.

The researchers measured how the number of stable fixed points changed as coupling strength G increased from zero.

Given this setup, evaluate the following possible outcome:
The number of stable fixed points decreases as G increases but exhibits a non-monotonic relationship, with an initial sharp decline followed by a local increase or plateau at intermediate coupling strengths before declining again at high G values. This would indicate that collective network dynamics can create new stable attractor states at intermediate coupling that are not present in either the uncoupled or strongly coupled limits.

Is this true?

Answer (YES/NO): NO